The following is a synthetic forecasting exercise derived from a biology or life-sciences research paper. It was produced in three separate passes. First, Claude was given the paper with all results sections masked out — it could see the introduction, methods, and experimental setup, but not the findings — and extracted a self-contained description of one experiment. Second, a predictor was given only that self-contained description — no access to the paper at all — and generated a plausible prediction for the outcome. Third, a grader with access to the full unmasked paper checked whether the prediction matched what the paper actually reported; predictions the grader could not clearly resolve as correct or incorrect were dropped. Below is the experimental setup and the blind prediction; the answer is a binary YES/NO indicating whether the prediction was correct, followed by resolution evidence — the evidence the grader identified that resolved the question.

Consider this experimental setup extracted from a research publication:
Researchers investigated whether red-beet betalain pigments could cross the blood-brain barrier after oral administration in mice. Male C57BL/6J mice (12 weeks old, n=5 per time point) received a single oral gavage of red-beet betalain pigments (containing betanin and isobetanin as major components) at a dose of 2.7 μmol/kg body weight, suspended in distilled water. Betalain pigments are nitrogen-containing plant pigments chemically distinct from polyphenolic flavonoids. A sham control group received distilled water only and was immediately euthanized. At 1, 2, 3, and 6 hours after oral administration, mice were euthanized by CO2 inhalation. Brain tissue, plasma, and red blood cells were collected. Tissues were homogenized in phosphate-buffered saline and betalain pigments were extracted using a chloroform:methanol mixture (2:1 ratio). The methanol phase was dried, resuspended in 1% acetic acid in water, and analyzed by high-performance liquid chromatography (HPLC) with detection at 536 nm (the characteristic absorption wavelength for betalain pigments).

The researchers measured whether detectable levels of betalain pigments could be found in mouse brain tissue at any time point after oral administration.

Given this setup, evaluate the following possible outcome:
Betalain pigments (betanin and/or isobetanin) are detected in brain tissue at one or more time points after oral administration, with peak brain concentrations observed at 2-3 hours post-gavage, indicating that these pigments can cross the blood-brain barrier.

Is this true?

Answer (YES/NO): NO